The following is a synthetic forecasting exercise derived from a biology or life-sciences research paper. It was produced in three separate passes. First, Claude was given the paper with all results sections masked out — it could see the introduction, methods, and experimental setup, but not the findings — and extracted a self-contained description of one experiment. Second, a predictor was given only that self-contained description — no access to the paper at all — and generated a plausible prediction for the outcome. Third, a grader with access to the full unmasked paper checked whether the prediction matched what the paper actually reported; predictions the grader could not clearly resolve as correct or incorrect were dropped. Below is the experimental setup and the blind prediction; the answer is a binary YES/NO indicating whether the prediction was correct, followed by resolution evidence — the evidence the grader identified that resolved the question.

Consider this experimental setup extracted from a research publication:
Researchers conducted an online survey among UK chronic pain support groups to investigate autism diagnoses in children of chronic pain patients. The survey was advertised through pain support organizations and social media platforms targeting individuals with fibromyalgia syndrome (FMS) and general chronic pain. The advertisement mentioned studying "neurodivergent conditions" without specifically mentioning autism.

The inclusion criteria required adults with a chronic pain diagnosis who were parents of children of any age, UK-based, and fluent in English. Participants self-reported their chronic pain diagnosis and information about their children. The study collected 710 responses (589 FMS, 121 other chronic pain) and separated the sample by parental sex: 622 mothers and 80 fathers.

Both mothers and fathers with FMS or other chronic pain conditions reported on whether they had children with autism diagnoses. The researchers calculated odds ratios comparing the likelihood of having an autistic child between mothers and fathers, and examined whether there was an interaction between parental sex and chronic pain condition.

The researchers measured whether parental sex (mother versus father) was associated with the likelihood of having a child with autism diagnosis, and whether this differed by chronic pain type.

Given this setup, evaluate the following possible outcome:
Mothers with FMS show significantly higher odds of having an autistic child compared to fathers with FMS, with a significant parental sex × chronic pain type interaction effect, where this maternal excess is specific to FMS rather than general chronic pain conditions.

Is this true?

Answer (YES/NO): NO